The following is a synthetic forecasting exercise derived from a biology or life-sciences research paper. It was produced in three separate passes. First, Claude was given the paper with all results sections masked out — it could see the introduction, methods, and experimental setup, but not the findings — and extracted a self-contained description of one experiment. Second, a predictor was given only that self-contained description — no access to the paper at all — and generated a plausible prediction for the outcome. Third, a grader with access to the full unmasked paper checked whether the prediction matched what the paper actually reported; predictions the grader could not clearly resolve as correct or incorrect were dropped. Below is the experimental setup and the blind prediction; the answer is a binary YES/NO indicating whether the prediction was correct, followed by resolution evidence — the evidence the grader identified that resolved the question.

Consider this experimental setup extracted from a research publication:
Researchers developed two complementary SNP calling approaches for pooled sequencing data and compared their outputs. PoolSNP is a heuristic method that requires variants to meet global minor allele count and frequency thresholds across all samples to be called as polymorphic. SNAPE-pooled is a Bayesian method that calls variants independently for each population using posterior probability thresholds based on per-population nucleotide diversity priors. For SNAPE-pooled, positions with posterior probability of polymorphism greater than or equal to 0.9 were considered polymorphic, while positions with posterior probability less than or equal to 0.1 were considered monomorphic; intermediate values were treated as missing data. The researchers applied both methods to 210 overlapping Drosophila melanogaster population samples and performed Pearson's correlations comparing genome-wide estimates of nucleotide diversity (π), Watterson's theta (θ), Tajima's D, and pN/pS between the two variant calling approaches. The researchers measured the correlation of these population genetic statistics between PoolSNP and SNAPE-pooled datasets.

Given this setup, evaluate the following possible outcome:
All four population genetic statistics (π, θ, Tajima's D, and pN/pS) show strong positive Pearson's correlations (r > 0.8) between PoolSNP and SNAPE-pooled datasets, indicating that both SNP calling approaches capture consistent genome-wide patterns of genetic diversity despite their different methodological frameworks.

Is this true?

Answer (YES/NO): NO